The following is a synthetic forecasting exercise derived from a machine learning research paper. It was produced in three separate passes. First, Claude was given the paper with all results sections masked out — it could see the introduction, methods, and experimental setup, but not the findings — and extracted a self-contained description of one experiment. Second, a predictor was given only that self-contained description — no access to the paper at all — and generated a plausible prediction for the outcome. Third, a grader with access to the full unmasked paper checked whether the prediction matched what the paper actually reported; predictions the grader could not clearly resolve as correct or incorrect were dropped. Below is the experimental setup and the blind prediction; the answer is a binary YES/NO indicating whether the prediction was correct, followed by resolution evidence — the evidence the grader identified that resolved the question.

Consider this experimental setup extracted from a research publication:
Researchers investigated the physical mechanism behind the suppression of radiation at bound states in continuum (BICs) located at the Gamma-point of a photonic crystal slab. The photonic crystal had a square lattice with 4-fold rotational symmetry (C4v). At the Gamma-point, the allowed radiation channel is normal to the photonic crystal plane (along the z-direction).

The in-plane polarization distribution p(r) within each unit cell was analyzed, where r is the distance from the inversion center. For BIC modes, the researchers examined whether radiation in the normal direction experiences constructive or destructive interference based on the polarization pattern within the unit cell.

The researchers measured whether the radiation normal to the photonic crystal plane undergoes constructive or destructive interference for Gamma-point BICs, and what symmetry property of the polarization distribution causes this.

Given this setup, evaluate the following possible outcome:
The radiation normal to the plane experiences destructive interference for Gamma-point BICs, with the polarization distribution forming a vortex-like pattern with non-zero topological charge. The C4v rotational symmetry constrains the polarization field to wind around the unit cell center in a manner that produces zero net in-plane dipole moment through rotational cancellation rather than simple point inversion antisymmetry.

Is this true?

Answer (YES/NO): NO